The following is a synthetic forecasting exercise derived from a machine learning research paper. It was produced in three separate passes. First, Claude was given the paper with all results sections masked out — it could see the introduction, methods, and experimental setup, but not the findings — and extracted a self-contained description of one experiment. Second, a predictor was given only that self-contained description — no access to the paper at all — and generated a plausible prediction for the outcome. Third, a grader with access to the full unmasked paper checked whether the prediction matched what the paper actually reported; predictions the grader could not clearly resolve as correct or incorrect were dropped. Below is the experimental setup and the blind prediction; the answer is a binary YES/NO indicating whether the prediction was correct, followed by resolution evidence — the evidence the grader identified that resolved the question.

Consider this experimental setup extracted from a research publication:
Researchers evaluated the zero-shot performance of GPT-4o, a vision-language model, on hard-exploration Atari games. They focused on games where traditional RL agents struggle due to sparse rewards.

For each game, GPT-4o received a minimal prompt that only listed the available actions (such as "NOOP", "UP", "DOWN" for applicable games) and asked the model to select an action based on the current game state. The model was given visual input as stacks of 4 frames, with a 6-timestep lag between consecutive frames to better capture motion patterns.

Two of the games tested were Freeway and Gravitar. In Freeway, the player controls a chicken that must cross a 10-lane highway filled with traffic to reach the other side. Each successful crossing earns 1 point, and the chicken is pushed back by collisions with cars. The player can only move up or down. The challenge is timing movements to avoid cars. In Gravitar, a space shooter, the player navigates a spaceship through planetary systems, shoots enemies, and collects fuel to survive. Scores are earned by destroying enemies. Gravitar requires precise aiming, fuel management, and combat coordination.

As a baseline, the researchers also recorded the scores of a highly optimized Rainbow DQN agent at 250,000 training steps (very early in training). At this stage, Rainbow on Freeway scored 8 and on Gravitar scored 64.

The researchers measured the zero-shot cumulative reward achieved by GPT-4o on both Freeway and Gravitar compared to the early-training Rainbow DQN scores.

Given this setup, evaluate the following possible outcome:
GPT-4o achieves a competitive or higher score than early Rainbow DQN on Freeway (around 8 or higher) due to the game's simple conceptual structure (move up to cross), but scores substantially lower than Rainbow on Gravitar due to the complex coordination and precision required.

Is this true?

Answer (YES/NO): NO